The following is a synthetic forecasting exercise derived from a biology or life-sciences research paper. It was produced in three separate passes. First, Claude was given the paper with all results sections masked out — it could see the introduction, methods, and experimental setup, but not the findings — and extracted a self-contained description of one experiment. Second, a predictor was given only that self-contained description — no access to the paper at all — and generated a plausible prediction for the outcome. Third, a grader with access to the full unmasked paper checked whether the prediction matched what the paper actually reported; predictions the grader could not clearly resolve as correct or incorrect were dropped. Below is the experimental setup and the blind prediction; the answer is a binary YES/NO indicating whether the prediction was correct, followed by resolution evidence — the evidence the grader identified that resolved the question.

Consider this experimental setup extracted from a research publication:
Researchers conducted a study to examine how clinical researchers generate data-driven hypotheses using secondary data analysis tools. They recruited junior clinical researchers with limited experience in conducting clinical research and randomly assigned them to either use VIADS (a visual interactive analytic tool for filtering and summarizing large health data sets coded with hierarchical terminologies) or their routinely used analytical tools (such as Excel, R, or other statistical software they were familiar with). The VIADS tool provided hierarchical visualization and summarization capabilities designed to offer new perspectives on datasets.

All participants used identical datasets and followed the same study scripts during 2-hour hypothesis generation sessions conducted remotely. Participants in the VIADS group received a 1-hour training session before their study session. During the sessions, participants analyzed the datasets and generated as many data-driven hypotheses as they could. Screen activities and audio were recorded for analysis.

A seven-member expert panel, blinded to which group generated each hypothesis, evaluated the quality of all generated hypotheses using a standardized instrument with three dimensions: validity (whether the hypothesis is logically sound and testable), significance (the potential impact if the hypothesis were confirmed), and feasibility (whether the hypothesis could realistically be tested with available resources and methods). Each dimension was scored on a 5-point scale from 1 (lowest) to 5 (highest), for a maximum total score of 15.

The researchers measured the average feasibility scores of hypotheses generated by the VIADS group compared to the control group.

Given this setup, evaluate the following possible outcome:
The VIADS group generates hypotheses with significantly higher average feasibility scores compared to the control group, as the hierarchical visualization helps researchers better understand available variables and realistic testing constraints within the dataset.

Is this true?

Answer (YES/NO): NO